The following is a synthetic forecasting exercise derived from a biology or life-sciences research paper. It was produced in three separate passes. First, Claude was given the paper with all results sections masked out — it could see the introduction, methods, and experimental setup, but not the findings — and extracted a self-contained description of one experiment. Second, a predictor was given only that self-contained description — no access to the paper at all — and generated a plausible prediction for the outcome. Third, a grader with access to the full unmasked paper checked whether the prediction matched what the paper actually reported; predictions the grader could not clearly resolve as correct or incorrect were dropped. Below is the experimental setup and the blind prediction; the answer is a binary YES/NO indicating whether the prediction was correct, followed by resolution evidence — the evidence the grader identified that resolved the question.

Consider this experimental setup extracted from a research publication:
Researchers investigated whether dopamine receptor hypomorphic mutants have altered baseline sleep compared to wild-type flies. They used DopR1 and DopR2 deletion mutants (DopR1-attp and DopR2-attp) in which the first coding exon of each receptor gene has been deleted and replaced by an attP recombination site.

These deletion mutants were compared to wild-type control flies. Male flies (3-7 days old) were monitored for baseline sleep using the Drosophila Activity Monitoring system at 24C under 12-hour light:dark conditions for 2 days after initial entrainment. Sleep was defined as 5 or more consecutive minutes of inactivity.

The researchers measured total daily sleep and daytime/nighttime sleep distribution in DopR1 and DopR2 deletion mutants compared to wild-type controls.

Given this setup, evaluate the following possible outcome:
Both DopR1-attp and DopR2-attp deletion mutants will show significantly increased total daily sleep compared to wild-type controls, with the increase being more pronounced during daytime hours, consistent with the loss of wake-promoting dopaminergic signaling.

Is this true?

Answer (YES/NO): NO